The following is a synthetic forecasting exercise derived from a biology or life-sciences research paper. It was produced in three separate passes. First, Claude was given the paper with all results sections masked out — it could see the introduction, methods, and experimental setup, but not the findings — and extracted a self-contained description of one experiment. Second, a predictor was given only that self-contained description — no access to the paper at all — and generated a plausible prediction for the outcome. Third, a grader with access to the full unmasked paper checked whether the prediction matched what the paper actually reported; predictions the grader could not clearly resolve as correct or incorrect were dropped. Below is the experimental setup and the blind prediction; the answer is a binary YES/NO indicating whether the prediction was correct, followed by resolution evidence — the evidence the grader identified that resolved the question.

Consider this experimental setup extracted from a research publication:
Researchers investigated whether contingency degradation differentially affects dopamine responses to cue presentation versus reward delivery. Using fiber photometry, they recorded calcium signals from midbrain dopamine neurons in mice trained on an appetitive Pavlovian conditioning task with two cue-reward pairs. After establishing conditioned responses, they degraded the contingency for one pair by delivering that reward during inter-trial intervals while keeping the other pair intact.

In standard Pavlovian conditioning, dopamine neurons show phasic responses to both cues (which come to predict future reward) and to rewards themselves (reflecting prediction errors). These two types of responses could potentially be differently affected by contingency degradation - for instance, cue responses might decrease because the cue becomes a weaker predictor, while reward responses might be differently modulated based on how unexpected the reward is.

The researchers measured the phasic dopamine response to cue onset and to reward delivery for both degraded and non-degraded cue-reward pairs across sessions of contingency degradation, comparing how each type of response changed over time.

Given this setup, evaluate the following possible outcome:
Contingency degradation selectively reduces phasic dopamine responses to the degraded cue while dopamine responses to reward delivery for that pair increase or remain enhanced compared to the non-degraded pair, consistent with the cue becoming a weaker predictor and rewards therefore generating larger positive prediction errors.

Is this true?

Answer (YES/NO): NO